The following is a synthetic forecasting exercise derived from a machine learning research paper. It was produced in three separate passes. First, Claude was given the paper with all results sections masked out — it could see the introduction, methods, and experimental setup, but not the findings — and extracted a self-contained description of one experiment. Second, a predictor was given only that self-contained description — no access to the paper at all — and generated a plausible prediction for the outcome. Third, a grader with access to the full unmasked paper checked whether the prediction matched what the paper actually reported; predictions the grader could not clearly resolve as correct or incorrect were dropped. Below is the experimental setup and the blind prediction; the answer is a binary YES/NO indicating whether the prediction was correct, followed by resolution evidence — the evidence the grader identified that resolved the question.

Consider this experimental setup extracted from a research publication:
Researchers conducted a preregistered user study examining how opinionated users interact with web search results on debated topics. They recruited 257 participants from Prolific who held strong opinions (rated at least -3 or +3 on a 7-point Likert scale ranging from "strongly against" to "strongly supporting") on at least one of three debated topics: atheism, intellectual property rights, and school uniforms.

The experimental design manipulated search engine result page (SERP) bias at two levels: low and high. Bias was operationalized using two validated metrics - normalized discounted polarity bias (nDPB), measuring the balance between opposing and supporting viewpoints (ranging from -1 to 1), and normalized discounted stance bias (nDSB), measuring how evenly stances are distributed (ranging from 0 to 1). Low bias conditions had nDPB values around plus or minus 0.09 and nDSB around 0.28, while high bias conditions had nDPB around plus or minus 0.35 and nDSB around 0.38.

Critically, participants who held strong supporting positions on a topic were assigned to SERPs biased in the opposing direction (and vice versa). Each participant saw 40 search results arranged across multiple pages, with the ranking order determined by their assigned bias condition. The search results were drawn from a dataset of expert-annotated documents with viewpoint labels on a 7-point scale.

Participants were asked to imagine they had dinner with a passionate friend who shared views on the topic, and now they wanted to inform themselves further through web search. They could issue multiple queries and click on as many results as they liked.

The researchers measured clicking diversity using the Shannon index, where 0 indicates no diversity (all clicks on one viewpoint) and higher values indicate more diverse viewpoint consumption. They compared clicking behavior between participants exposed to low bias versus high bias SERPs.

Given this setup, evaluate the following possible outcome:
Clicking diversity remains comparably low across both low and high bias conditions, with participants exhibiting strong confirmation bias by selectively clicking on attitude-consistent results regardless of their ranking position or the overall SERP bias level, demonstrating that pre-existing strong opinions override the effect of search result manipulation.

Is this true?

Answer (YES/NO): NO